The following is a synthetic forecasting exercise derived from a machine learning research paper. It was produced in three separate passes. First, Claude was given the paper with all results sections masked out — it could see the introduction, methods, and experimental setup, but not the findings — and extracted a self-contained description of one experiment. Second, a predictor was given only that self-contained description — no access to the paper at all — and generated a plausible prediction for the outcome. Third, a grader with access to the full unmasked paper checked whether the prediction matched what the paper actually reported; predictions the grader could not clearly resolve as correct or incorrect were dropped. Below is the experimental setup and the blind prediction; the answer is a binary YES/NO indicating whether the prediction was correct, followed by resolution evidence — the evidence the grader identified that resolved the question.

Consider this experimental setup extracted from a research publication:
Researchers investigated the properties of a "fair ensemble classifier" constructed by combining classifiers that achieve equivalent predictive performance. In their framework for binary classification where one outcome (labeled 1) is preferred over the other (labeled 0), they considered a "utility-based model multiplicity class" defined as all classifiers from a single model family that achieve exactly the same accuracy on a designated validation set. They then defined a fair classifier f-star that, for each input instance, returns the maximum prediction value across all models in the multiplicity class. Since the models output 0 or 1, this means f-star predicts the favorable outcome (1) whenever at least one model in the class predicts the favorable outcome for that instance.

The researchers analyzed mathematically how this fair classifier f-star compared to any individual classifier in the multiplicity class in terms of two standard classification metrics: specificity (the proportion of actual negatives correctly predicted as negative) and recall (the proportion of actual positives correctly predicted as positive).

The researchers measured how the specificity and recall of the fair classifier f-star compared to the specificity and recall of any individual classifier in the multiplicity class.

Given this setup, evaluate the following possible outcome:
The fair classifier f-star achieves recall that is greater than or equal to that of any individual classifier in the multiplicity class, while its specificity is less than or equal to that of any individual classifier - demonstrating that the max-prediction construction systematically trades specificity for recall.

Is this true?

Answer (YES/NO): YES